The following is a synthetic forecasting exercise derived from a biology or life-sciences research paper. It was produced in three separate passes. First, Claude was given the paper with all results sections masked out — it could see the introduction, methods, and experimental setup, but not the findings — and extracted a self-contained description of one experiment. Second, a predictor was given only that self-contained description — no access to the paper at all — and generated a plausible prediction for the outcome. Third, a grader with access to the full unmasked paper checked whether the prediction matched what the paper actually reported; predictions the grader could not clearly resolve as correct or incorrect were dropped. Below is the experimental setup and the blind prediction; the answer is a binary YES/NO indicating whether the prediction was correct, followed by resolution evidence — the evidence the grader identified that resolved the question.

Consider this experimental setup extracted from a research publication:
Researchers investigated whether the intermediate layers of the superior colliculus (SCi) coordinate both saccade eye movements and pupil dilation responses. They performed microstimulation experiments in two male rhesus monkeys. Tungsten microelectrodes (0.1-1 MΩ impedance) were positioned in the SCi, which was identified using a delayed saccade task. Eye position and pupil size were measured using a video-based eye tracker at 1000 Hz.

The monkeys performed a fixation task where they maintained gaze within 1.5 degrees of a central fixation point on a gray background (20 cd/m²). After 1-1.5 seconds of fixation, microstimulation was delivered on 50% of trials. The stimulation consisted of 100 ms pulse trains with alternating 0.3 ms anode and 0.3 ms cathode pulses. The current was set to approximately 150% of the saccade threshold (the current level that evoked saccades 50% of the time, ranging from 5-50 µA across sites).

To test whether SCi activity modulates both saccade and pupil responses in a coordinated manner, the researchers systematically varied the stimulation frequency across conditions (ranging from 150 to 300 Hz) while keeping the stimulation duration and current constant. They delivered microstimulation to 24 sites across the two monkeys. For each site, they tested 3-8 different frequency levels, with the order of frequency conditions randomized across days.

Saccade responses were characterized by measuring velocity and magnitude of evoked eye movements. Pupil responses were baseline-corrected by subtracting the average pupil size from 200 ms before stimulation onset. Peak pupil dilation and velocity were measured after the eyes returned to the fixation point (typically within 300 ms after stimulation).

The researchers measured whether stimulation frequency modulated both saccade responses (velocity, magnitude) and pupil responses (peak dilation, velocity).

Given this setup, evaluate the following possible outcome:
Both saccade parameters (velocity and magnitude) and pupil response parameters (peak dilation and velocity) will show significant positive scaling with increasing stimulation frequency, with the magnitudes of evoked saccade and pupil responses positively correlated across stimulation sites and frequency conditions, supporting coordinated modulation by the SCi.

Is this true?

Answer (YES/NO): YES